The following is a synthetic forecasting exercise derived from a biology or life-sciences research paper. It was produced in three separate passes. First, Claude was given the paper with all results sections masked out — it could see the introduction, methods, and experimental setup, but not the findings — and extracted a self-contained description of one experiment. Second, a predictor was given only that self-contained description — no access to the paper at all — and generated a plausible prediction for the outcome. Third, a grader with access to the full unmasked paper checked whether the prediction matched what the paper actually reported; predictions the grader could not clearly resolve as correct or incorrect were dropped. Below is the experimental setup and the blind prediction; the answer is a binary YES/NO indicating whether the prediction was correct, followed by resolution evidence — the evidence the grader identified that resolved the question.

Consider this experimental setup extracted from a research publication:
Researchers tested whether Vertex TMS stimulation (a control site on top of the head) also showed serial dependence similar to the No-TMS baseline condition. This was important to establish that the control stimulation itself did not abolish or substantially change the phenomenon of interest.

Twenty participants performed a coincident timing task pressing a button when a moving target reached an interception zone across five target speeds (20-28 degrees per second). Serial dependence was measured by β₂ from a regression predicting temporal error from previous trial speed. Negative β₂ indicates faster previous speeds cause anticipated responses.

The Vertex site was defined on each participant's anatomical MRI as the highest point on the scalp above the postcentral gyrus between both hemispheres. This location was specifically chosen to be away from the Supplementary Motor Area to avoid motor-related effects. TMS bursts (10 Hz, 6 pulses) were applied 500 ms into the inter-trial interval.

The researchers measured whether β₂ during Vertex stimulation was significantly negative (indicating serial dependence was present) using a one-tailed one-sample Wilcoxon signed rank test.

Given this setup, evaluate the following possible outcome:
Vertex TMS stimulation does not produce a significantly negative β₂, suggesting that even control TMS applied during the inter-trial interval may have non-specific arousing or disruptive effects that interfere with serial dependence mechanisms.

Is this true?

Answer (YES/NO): NO